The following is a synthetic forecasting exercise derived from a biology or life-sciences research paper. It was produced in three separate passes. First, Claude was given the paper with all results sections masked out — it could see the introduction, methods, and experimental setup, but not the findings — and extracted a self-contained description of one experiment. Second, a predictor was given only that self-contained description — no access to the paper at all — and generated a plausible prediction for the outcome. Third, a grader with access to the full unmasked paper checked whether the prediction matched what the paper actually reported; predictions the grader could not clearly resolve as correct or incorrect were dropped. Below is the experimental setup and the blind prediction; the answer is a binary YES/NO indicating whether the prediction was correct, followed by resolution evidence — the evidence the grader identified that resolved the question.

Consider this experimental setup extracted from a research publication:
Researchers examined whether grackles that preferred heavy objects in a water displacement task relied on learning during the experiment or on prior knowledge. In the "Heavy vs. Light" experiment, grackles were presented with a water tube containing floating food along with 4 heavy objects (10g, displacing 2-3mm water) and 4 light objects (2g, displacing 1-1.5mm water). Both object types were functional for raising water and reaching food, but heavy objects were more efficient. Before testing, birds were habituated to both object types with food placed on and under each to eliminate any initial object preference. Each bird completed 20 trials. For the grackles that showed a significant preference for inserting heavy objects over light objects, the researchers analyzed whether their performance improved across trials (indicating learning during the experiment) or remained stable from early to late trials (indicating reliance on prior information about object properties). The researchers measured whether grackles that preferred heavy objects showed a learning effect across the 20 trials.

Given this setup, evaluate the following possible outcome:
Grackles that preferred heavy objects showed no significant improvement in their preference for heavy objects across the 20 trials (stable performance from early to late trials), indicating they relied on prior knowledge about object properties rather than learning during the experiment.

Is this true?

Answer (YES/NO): YES